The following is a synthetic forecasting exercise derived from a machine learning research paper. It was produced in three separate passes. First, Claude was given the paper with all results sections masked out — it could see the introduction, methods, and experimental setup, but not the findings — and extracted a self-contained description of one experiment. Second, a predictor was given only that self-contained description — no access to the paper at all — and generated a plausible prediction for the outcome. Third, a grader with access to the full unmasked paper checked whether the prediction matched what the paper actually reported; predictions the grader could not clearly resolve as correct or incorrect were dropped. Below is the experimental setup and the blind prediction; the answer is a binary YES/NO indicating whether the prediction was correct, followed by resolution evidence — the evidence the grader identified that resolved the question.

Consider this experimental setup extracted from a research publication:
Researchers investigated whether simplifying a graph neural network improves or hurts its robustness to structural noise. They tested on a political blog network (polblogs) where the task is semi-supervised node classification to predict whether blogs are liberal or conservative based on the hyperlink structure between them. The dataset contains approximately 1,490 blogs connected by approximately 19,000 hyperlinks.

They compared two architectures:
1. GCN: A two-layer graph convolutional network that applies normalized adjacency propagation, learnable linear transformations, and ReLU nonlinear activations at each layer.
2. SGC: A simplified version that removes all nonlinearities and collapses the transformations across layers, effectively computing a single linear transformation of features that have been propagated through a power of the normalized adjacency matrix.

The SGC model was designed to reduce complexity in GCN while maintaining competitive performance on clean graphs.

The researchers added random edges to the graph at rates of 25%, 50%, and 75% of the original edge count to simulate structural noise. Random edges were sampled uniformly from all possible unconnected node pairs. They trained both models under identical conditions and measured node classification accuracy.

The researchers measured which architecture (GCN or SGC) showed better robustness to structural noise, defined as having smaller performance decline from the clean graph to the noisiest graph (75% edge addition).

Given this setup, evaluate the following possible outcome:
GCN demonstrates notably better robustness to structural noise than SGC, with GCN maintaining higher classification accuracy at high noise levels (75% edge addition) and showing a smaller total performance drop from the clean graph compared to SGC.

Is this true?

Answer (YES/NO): YES